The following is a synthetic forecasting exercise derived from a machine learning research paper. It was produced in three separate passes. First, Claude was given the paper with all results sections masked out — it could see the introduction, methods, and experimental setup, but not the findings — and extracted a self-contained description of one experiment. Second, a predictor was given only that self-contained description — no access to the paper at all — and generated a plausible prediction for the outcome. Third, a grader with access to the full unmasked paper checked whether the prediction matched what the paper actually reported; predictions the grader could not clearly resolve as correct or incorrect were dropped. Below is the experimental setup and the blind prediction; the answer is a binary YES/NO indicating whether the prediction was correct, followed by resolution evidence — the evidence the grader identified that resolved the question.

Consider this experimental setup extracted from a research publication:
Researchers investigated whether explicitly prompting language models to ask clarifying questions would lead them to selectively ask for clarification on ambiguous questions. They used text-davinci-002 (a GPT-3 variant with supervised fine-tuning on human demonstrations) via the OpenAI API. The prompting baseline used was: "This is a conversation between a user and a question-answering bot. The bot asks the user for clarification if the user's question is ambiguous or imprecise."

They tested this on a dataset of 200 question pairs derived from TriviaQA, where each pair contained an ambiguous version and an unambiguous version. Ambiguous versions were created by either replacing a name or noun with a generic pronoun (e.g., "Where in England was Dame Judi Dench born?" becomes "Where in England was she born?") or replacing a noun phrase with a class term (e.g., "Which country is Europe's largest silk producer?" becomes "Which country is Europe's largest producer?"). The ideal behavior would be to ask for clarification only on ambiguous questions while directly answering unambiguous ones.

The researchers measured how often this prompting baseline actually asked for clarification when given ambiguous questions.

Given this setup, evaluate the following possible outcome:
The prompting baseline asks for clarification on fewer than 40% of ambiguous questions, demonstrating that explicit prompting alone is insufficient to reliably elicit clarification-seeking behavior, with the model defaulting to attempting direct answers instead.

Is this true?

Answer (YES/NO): YES